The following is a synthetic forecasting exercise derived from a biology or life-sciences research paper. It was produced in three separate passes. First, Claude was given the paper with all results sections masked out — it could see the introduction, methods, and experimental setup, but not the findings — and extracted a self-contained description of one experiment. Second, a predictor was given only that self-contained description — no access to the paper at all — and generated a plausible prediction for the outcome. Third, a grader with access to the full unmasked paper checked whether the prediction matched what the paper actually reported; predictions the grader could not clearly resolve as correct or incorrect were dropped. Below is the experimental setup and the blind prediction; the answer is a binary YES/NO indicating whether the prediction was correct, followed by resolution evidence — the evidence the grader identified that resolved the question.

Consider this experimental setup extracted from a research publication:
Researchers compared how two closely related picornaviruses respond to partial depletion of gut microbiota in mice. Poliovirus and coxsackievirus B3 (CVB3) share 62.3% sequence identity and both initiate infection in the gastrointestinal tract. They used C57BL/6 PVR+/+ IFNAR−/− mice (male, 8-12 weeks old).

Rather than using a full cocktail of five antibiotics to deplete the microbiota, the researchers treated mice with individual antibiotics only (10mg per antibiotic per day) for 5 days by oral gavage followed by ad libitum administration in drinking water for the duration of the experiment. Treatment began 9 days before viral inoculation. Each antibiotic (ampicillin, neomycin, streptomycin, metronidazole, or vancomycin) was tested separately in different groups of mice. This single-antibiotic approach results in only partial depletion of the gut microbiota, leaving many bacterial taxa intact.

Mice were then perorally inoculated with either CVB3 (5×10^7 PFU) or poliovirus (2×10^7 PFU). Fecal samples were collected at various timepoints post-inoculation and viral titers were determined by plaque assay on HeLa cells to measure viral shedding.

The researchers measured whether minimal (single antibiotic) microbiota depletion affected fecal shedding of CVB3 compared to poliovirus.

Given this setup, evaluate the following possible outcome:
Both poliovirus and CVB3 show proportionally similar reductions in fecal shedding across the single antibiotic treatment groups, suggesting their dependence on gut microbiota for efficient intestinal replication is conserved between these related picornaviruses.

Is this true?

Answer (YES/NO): NO